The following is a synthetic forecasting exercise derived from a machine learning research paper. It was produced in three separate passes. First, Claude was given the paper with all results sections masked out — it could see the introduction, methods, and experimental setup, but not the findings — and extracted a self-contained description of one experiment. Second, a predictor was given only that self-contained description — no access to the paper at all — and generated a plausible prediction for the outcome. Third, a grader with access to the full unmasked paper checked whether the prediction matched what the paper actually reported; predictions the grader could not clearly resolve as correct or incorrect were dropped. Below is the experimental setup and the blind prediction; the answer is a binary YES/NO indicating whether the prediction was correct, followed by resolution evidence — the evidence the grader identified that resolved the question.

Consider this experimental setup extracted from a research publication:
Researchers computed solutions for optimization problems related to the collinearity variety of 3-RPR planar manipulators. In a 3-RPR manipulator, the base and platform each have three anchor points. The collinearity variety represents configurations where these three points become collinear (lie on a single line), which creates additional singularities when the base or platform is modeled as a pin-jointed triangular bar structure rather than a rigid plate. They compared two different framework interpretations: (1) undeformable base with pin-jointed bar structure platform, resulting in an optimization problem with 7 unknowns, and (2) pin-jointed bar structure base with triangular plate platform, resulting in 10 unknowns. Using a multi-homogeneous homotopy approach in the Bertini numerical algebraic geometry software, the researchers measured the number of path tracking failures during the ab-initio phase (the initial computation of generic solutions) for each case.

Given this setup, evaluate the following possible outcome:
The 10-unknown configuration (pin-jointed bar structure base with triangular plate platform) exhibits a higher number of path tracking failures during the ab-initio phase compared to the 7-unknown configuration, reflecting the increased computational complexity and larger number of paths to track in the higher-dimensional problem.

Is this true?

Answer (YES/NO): YES